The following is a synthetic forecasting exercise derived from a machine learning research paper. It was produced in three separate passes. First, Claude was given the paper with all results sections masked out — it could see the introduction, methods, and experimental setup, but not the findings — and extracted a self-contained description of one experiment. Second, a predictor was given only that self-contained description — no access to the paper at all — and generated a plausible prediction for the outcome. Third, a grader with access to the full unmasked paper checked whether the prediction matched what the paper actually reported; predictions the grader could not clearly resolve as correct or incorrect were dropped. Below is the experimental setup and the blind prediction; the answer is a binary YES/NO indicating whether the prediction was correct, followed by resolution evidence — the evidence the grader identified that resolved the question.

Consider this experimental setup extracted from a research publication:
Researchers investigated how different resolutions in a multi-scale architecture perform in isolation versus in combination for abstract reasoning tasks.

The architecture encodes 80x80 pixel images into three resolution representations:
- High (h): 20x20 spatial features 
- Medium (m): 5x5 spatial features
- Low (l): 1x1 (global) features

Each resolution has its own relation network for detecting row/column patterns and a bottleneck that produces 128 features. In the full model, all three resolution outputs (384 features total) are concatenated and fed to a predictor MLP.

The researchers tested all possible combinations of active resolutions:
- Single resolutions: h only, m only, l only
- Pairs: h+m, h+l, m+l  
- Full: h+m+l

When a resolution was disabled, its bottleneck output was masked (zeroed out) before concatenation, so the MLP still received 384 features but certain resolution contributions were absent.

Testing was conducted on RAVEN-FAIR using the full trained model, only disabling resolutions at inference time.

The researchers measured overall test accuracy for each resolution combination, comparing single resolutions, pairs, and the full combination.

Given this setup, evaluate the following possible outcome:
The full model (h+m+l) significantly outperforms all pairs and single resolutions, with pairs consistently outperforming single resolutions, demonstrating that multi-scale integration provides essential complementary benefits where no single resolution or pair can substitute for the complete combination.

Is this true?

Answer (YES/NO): YES